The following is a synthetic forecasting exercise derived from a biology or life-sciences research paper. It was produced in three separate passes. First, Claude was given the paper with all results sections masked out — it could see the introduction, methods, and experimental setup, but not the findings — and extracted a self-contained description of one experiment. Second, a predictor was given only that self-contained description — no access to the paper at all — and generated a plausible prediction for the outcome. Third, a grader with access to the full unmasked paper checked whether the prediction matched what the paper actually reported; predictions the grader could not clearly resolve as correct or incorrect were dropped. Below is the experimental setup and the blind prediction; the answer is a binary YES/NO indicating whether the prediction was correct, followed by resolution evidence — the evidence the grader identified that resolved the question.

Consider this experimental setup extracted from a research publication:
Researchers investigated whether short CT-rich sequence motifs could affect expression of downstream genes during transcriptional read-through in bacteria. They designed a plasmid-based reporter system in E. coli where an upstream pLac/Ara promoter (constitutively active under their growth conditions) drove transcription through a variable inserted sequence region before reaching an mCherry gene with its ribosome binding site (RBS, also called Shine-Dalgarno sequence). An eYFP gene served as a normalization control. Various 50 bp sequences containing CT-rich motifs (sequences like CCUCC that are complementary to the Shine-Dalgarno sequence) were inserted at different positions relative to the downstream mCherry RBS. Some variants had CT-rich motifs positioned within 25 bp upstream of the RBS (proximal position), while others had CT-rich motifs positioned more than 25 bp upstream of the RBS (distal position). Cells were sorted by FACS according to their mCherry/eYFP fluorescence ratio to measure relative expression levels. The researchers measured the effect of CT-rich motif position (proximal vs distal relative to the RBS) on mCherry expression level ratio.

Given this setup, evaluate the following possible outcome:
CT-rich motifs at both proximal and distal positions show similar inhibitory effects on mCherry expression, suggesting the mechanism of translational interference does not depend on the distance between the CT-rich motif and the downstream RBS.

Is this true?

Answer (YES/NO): NO